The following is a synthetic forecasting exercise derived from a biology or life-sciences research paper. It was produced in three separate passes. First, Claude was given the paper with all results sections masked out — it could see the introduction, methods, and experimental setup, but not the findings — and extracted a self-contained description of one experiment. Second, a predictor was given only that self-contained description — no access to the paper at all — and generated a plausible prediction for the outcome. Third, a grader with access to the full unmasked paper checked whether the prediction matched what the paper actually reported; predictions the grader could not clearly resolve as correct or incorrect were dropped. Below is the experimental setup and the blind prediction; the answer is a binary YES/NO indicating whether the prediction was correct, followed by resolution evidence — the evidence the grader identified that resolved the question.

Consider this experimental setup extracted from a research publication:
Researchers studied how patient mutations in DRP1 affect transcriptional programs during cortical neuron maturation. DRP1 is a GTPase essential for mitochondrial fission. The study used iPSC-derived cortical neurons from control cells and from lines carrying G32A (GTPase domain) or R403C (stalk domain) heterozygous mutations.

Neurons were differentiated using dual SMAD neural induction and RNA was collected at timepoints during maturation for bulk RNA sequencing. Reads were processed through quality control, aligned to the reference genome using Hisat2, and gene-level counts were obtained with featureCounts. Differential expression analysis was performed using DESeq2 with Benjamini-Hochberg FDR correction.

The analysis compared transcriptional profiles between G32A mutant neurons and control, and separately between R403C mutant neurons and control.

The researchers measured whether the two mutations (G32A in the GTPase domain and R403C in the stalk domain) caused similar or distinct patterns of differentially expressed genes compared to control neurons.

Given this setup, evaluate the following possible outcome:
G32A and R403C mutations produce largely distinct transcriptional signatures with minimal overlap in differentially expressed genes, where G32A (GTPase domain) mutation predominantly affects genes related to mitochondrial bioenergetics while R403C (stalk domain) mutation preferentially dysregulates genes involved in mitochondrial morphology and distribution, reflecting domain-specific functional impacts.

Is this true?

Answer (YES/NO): NO